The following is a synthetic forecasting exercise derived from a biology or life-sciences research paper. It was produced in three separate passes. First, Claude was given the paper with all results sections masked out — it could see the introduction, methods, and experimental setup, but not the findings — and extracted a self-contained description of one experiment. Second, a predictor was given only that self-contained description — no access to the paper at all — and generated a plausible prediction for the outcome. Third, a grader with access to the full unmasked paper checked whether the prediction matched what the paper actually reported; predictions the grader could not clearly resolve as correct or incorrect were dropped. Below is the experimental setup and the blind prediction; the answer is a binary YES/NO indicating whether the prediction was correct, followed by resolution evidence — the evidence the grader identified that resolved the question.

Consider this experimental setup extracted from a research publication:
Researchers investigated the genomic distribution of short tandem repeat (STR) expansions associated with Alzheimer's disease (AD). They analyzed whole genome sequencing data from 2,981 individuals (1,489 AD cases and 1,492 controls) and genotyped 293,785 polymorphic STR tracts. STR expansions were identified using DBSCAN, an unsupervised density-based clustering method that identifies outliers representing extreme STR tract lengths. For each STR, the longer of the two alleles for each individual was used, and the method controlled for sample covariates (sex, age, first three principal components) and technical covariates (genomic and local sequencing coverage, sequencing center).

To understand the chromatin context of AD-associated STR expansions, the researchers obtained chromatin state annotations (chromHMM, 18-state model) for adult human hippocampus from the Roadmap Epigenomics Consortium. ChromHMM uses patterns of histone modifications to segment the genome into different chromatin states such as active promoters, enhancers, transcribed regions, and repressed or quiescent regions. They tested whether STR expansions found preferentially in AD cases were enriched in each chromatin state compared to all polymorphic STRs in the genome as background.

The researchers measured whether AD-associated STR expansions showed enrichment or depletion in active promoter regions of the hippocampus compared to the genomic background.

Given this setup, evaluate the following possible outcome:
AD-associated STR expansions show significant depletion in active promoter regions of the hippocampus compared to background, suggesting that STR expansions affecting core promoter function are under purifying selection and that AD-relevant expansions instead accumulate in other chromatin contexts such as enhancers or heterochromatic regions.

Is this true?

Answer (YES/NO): NO